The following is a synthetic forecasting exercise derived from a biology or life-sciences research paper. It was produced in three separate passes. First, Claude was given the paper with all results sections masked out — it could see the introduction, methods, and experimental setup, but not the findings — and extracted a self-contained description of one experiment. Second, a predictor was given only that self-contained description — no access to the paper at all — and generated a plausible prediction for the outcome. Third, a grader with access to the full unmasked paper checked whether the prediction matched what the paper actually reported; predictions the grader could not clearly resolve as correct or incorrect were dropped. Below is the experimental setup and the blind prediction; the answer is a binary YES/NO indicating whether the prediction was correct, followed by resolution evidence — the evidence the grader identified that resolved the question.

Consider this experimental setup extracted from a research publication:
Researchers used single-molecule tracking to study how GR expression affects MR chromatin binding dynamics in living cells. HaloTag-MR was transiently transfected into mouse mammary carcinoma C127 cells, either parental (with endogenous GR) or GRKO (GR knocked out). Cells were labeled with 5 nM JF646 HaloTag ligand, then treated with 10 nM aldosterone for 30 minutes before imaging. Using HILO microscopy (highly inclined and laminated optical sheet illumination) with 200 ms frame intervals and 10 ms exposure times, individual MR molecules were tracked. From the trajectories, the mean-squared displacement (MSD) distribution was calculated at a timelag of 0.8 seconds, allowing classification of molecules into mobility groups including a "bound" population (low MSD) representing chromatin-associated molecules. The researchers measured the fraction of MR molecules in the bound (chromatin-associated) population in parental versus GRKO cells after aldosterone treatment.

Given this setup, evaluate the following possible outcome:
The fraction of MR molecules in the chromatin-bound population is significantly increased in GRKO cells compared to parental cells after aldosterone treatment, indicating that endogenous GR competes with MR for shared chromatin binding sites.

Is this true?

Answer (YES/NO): NO